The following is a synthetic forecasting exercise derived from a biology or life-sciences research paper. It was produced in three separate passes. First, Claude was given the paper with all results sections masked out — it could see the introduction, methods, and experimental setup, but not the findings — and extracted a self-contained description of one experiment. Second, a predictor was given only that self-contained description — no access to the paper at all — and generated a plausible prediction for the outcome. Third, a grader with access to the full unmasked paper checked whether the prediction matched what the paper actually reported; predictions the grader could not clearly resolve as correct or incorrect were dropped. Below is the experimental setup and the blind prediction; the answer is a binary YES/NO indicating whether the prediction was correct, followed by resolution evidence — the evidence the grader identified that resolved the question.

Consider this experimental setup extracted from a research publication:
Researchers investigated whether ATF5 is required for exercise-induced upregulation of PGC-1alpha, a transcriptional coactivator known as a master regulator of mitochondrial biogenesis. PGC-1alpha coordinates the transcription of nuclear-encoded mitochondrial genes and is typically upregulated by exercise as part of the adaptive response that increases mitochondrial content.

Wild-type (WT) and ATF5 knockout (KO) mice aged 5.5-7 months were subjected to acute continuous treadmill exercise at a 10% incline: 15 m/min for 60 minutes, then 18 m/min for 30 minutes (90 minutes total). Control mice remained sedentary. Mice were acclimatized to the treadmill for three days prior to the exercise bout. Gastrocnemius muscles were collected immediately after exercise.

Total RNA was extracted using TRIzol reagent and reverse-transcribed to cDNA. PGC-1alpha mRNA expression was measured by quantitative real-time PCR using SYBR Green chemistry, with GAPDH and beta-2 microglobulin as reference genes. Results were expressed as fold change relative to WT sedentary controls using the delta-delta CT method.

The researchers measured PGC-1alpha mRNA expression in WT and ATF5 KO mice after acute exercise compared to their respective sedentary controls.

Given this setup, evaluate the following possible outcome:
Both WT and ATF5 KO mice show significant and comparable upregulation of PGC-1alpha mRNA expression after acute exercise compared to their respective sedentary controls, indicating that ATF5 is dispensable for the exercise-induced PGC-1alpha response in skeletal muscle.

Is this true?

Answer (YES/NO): YES